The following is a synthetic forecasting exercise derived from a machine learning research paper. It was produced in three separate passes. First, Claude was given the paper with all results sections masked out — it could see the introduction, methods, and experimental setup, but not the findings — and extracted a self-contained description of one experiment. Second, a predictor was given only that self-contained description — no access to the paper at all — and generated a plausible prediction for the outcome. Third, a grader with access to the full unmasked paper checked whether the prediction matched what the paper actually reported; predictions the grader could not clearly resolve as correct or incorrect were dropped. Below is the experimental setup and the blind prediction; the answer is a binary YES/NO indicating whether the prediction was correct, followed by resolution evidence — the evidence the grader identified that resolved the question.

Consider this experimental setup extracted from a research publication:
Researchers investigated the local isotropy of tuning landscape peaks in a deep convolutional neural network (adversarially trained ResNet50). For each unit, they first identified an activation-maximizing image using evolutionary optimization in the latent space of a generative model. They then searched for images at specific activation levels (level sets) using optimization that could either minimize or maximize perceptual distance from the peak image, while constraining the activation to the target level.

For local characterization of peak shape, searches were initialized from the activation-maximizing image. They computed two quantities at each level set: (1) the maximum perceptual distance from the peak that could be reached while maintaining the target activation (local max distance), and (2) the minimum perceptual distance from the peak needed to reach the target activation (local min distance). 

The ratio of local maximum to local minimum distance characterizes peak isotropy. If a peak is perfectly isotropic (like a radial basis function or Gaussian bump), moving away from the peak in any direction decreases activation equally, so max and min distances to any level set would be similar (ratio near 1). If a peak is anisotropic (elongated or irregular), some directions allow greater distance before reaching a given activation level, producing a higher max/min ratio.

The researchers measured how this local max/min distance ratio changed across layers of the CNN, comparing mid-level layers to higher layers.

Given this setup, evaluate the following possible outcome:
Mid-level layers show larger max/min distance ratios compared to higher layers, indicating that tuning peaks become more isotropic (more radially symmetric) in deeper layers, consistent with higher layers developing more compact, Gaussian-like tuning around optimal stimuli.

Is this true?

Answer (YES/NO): YES